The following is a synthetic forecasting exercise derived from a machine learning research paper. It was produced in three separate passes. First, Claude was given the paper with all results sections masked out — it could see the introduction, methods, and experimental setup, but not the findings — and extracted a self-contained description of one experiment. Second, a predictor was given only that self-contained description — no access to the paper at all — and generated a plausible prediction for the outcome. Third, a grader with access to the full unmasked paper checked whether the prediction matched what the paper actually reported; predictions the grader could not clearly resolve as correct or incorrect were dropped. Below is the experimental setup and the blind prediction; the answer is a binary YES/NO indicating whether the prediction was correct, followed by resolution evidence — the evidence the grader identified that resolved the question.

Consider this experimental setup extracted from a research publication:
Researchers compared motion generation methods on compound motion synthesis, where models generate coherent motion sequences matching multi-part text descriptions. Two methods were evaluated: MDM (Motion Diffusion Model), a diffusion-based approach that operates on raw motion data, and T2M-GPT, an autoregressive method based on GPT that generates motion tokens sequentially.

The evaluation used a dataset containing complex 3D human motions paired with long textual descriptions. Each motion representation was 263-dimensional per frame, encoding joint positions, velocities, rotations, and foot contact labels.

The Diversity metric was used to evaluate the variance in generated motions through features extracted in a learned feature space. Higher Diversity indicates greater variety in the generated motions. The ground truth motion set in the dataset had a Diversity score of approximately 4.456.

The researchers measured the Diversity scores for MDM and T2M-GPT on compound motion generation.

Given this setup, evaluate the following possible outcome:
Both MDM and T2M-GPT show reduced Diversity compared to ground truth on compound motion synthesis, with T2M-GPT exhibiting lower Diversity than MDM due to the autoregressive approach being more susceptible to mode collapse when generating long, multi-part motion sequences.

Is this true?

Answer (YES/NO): NO